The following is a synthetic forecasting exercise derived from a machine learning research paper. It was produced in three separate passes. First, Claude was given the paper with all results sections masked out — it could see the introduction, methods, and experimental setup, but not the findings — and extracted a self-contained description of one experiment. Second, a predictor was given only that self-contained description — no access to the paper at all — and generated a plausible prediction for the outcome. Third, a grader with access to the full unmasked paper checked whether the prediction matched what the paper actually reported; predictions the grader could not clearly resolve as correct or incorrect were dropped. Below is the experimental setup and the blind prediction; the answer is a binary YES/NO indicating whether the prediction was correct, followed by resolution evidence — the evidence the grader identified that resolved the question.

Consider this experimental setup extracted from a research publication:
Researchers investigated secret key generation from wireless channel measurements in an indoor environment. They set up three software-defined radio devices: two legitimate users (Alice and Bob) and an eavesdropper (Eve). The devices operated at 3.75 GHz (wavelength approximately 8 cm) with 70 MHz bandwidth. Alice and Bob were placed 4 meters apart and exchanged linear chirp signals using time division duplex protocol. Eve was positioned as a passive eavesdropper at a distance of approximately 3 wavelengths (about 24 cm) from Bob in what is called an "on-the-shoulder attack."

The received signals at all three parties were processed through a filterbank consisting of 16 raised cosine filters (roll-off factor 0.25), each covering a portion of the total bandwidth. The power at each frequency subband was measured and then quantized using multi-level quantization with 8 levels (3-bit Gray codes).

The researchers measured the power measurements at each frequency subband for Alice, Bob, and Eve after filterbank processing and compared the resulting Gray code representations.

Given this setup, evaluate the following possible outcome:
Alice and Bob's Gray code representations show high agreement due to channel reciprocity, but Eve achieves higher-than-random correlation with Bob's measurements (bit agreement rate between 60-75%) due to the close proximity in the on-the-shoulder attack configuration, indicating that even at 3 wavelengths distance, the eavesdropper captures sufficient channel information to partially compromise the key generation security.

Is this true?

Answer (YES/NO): NO